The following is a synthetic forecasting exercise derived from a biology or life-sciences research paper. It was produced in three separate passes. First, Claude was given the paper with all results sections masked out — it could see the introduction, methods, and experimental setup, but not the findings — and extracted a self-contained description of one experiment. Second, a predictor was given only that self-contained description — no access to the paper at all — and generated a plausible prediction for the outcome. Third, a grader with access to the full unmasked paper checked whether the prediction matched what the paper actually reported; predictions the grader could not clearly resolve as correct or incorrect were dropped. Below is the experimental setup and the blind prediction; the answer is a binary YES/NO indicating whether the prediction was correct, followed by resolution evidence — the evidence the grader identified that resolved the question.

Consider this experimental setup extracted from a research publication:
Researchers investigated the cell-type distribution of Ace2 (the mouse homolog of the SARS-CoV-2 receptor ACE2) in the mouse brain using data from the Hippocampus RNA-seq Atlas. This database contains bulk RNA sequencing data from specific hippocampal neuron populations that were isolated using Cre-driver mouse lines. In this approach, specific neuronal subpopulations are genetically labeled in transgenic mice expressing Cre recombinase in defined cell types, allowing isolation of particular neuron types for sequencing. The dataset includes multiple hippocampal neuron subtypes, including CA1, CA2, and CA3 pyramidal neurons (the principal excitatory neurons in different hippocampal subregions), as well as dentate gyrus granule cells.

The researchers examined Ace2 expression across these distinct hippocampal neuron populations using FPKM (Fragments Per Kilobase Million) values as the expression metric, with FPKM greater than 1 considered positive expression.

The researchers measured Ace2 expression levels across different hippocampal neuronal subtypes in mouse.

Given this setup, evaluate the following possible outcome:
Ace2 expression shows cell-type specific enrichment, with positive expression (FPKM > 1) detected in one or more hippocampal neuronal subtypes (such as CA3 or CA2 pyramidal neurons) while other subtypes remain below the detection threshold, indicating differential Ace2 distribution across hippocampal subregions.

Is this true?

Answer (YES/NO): NO